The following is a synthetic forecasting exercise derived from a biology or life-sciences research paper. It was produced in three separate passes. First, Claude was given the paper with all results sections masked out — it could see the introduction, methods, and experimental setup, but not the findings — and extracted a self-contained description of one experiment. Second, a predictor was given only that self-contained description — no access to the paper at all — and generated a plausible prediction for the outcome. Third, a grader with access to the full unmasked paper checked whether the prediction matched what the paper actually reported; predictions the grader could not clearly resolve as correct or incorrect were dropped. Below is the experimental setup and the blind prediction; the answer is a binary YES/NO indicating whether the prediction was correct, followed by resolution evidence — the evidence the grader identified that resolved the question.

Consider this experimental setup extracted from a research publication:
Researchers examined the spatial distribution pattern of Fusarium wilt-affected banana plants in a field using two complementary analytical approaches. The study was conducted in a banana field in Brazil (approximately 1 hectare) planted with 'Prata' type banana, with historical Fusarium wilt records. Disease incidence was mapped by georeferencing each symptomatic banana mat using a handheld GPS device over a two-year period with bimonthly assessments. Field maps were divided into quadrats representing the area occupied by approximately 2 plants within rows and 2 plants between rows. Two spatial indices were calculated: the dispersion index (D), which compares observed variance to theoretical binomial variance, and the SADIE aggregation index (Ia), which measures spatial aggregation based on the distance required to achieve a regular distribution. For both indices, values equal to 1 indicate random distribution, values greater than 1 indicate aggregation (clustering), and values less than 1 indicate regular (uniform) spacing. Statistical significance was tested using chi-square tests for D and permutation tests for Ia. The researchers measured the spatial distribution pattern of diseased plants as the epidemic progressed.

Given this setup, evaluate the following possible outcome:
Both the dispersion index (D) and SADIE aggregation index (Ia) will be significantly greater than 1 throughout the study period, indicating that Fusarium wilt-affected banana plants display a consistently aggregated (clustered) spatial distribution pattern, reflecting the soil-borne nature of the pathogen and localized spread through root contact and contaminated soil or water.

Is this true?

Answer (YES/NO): NO